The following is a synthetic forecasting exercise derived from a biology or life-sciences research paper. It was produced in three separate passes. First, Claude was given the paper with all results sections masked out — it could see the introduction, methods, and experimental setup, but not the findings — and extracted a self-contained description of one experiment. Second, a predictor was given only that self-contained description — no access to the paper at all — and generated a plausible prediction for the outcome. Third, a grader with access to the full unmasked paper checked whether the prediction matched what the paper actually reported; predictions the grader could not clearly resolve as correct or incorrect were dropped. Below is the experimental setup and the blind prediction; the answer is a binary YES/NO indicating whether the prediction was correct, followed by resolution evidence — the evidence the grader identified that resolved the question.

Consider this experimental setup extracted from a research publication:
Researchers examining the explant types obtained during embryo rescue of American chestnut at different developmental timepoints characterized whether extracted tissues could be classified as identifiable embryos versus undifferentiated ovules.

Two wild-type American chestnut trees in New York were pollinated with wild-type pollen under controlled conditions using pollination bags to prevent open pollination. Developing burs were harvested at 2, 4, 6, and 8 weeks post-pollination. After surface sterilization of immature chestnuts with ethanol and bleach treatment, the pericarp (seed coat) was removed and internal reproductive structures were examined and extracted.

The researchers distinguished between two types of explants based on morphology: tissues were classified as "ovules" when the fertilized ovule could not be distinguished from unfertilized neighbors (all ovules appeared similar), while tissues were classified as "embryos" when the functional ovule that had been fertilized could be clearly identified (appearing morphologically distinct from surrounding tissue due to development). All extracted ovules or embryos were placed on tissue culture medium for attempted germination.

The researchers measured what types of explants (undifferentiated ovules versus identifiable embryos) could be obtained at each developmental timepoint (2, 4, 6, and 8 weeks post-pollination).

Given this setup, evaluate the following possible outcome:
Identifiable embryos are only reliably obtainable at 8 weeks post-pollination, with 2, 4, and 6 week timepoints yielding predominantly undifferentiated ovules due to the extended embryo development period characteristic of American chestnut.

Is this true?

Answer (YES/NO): NO